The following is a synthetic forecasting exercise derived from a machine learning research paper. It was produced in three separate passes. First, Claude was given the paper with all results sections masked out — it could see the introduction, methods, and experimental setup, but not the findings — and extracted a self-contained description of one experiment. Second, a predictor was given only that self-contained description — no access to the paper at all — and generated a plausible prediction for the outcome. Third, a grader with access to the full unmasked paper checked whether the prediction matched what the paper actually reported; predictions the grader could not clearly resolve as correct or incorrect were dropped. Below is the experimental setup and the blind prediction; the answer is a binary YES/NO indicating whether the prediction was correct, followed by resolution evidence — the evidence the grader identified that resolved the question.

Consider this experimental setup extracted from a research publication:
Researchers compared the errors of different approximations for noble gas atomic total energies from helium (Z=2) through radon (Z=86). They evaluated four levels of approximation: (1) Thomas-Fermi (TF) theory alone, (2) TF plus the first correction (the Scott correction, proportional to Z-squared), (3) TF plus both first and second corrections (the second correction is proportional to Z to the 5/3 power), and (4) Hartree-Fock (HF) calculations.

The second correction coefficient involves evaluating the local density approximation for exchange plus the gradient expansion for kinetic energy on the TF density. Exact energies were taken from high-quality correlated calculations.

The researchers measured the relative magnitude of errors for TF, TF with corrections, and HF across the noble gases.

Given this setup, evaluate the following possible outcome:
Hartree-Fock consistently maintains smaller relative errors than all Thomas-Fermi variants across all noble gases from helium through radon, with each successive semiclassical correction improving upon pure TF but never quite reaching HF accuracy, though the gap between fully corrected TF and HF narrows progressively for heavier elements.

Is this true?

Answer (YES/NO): NO